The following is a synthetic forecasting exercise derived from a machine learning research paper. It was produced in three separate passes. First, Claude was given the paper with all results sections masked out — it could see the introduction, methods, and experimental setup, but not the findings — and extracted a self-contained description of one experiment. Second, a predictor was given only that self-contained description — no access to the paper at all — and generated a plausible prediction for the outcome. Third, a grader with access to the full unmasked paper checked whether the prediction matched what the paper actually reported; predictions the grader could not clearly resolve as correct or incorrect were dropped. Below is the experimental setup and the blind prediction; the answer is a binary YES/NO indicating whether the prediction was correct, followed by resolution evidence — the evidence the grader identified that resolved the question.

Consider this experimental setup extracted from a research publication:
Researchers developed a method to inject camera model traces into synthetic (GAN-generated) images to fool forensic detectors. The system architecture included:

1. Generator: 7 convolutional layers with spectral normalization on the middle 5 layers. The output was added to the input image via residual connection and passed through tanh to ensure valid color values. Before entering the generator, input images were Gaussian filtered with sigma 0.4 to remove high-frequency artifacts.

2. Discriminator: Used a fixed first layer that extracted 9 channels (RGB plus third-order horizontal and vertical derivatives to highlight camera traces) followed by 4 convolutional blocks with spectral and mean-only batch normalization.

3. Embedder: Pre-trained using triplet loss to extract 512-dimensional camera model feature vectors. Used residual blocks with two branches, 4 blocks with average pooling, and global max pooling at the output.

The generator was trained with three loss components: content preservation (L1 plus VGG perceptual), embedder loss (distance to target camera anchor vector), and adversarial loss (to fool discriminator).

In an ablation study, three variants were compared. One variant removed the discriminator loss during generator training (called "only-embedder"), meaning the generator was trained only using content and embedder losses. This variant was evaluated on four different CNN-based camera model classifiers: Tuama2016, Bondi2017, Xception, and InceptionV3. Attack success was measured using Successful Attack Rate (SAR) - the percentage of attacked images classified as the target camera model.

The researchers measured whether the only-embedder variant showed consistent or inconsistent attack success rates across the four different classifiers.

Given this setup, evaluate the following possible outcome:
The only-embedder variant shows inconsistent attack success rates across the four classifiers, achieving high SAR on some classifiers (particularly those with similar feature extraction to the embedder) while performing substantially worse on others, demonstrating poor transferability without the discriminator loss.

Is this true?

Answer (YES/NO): YES